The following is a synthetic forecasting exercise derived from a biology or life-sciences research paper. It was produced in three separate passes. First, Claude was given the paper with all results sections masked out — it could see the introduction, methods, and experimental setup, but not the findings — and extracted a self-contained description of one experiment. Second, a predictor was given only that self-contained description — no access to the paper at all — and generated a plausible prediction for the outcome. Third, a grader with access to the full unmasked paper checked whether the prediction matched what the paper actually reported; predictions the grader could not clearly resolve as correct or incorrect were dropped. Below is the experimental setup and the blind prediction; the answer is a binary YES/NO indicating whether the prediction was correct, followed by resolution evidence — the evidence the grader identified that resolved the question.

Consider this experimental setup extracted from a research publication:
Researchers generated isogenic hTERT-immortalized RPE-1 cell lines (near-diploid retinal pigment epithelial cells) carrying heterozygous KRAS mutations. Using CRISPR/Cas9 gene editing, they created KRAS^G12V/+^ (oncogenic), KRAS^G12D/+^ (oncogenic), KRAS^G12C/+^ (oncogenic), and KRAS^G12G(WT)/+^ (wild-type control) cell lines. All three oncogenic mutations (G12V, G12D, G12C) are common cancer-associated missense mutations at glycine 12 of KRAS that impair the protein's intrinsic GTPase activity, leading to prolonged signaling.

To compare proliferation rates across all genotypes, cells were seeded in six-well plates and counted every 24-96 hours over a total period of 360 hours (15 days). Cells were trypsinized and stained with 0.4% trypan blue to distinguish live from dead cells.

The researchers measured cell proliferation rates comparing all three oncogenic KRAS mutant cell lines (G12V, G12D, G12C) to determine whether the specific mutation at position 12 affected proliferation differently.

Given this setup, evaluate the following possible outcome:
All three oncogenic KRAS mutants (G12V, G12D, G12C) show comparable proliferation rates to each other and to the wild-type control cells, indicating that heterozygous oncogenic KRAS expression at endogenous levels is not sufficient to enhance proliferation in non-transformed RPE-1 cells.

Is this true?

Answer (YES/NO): NO